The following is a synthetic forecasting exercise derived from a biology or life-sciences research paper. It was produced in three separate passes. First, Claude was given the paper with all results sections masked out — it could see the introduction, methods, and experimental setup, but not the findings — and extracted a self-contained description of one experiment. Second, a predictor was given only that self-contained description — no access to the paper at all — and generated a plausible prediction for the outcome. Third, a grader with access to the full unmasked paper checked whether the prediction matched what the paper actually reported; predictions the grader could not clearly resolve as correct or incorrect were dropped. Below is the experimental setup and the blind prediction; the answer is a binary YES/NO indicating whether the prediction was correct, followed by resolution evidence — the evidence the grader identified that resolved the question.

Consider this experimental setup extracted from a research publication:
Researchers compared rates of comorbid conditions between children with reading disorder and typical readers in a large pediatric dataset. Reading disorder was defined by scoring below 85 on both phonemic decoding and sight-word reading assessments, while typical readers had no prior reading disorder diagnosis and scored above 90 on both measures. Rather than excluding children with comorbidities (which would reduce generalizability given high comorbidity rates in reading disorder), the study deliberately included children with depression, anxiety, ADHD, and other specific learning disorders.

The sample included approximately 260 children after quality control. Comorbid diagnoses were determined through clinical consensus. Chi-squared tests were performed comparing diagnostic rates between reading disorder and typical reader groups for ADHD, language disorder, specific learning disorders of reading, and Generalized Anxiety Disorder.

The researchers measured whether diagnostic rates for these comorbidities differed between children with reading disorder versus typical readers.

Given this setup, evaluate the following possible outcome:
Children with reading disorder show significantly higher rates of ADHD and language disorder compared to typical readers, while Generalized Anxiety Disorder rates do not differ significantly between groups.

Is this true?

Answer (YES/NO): NO